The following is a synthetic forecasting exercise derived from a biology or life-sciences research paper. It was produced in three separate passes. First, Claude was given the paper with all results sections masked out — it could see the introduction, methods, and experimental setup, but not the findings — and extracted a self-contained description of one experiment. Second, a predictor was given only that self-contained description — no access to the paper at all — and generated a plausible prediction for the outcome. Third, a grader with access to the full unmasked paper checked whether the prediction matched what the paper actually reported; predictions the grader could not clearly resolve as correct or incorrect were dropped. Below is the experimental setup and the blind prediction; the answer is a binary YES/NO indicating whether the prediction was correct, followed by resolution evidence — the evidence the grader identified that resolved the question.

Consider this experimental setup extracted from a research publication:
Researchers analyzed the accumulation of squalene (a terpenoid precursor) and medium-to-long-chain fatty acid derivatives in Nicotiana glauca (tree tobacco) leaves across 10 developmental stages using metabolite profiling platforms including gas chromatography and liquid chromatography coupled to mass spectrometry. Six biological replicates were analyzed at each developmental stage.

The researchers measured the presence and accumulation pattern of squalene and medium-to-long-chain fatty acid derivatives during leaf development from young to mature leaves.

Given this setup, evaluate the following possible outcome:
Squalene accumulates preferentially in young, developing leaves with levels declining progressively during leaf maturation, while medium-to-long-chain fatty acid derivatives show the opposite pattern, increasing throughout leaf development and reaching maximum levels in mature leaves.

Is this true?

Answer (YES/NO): NO